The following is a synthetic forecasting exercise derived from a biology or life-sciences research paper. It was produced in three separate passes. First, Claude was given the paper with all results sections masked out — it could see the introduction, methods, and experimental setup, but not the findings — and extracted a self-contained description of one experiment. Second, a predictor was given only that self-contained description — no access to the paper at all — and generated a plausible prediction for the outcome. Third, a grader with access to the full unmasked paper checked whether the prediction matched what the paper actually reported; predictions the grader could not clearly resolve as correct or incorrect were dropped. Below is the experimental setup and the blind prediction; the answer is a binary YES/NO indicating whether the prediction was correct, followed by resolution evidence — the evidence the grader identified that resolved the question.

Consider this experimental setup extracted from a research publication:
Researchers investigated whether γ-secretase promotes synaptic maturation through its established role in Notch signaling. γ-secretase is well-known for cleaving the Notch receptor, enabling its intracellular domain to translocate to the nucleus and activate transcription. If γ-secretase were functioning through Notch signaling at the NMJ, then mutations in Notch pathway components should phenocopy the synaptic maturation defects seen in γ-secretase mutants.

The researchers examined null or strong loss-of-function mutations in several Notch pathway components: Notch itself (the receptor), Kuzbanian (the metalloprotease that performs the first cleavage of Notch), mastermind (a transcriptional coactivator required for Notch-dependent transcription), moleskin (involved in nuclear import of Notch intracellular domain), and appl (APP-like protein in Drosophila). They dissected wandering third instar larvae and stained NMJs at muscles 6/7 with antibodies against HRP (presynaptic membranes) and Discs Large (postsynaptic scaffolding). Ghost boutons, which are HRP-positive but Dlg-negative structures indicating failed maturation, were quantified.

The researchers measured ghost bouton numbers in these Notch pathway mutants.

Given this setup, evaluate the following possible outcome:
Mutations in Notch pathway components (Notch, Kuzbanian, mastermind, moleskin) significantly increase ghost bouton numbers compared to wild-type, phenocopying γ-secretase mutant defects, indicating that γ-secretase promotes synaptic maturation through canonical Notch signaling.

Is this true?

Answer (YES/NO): NO